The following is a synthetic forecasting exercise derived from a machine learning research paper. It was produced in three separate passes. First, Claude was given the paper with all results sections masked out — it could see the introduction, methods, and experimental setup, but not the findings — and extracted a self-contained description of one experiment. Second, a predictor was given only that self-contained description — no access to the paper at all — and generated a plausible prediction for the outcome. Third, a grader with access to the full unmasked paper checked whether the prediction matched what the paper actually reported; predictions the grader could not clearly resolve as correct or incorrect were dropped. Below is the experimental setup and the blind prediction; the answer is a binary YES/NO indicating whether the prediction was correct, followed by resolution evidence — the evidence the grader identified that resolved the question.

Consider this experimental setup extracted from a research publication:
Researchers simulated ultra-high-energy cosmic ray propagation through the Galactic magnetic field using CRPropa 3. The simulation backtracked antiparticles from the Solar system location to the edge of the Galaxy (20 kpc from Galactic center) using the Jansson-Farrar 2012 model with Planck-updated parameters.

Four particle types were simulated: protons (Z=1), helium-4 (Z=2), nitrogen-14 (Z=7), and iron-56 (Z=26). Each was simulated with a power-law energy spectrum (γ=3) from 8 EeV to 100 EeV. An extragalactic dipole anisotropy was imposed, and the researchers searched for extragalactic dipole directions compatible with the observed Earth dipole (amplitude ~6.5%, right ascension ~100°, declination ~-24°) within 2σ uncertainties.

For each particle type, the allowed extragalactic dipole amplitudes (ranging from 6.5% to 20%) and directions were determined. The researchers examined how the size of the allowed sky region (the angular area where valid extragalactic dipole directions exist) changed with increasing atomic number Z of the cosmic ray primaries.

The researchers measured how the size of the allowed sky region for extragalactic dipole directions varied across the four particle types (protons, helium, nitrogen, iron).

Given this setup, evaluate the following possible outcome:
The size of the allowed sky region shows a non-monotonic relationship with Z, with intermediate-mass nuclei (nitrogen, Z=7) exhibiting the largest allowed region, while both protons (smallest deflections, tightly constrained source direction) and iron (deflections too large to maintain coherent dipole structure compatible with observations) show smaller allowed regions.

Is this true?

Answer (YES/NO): NO